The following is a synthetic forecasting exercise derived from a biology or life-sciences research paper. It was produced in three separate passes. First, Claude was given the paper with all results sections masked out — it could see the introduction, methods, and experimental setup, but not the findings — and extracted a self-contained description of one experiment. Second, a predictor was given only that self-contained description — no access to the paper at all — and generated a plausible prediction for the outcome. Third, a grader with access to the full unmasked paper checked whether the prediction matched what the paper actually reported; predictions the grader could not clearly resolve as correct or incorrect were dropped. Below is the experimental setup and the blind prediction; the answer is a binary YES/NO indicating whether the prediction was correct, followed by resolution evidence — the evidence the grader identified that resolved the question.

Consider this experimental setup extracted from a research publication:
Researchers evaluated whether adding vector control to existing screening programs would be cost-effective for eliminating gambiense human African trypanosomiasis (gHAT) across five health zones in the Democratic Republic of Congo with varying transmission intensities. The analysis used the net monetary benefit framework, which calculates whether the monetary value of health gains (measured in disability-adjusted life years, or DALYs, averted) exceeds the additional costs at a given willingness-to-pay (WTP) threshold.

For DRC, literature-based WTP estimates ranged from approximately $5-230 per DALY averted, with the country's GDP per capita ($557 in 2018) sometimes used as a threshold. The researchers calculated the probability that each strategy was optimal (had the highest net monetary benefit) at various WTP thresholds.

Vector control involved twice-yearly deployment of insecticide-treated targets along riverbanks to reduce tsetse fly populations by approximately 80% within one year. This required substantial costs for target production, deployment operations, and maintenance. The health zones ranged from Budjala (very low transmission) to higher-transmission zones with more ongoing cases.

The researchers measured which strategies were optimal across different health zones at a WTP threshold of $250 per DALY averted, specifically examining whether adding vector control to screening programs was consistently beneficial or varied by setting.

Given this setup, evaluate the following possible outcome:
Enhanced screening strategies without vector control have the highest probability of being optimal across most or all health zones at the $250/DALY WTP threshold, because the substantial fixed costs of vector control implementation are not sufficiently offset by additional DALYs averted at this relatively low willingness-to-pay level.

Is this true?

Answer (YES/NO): NO